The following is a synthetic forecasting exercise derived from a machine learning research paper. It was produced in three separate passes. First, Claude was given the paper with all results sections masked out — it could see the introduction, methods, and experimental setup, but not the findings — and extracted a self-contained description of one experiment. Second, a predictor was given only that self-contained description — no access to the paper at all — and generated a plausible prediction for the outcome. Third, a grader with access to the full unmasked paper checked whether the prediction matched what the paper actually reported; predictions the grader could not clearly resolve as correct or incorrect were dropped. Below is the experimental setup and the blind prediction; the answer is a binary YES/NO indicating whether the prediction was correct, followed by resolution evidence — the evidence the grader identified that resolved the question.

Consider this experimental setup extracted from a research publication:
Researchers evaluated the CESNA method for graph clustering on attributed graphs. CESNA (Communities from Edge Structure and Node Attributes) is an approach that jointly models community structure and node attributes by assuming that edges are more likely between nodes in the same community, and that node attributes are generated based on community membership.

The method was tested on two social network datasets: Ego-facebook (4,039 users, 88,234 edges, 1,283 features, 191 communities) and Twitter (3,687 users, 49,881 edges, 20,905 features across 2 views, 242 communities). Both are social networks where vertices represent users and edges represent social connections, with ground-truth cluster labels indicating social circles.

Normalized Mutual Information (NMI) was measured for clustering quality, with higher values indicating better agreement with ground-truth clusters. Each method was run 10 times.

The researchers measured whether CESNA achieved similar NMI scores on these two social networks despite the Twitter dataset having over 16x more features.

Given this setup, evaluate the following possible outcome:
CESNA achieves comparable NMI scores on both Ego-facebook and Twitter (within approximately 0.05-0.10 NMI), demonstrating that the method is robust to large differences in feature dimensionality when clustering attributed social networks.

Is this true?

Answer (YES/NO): NO